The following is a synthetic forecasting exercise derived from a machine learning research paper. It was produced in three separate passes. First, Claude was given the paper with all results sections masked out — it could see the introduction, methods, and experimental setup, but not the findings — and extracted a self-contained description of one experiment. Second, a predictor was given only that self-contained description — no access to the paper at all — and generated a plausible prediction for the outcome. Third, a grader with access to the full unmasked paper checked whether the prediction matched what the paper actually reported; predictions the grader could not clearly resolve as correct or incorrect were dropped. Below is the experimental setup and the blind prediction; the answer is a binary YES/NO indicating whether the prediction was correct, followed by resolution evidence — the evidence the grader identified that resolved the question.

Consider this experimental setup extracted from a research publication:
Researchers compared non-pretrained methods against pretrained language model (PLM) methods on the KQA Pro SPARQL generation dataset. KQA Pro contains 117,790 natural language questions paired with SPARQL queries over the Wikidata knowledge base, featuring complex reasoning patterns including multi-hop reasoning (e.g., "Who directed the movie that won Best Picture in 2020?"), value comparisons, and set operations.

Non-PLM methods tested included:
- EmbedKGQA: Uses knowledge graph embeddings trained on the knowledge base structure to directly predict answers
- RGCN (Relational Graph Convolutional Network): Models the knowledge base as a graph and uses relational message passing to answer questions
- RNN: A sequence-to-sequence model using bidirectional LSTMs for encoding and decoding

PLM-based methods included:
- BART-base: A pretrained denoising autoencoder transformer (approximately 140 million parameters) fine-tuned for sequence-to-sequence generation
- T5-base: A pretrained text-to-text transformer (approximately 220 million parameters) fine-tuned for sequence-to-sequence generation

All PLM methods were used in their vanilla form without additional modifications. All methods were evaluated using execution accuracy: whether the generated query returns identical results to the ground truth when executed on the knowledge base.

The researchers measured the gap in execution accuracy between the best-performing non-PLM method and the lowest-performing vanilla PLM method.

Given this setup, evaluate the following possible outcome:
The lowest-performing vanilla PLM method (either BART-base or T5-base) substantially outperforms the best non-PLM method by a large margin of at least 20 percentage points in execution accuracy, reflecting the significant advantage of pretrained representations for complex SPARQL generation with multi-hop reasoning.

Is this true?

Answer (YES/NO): YES